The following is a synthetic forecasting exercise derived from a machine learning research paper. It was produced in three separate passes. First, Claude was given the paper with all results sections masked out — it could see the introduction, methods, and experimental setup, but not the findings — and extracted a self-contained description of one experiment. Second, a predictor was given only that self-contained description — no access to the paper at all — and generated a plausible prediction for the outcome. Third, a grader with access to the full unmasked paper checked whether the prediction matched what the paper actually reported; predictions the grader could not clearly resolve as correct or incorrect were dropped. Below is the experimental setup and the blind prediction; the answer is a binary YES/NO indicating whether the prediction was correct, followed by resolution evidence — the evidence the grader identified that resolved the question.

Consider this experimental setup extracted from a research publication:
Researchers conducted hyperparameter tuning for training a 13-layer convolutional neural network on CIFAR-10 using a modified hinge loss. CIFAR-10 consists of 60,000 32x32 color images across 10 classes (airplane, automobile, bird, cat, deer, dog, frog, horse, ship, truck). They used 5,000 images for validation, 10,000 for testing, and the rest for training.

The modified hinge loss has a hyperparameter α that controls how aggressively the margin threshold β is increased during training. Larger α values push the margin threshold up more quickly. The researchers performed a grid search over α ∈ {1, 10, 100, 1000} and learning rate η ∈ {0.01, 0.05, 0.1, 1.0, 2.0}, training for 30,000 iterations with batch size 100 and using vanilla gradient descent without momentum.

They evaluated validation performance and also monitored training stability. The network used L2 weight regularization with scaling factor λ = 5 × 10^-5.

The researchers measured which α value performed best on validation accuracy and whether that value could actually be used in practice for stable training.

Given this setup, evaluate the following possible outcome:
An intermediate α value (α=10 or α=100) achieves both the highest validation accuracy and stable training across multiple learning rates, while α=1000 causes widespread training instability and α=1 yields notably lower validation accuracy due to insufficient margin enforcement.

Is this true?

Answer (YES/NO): NO